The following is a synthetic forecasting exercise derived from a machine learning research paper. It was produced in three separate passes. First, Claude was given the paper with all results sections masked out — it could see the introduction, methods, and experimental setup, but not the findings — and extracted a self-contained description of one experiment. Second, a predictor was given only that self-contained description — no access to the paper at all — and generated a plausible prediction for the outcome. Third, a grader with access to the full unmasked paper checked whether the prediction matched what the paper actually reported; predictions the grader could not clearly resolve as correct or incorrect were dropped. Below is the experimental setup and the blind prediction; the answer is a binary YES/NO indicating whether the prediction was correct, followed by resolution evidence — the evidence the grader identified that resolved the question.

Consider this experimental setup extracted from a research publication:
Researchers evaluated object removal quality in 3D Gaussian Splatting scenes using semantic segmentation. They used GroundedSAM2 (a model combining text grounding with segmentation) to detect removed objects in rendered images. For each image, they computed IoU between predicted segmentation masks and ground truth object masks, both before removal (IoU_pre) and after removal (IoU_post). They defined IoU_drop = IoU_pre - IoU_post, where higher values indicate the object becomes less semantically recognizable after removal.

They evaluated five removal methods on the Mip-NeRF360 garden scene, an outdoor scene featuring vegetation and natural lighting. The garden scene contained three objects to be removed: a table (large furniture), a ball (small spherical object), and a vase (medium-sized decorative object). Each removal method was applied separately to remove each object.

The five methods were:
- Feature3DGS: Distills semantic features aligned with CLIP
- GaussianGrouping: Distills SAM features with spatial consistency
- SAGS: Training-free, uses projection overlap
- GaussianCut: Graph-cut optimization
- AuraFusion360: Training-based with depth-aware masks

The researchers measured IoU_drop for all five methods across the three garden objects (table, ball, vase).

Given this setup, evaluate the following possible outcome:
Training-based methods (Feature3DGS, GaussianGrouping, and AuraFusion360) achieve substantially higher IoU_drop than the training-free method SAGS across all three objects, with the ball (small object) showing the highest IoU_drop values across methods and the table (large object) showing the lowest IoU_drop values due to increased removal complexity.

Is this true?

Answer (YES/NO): NO